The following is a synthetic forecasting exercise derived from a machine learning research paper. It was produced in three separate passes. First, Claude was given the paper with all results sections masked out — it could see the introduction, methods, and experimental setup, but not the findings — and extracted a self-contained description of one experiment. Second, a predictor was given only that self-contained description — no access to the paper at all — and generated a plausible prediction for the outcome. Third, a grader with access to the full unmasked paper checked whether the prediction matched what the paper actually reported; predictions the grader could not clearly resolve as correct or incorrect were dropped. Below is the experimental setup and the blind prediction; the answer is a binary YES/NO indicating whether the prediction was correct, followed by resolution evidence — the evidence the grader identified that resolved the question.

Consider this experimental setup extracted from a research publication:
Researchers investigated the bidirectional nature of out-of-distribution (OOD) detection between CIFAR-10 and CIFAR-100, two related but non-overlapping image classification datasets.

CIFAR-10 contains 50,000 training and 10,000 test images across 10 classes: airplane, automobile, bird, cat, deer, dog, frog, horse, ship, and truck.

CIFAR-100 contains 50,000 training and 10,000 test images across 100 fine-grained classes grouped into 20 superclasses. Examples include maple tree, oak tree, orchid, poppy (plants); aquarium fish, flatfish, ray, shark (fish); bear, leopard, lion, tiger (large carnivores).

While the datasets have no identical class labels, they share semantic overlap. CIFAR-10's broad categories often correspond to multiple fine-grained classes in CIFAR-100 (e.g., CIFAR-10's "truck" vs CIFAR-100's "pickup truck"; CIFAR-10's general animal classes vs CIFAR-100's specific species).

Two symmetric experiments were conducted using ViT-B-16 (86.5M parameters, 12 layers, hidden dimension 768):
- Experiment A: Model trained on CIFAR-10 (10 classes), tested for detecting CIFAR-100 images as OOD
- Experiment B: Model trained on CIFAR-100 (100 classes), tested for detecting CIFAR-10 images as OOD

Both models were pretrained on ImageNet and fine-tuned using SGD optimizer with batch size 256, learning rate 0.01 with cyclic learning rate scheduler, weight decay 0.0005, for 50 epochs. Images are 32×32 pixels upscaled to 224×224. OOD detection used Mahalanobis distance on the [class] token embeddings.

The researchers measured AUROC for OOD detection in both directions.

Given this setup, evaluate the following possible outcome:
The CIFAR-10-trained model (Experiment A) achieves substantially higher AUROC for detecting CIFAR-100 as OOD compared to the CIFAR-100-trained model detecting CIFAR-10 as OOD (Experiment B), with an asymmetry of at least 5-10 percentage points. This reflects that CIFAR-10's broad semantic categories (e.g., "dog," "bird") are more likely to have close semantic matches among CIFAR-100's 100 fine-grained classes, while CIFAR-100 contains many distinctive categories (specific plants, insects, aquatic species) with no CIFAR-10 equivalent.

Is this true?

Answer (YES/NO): NO